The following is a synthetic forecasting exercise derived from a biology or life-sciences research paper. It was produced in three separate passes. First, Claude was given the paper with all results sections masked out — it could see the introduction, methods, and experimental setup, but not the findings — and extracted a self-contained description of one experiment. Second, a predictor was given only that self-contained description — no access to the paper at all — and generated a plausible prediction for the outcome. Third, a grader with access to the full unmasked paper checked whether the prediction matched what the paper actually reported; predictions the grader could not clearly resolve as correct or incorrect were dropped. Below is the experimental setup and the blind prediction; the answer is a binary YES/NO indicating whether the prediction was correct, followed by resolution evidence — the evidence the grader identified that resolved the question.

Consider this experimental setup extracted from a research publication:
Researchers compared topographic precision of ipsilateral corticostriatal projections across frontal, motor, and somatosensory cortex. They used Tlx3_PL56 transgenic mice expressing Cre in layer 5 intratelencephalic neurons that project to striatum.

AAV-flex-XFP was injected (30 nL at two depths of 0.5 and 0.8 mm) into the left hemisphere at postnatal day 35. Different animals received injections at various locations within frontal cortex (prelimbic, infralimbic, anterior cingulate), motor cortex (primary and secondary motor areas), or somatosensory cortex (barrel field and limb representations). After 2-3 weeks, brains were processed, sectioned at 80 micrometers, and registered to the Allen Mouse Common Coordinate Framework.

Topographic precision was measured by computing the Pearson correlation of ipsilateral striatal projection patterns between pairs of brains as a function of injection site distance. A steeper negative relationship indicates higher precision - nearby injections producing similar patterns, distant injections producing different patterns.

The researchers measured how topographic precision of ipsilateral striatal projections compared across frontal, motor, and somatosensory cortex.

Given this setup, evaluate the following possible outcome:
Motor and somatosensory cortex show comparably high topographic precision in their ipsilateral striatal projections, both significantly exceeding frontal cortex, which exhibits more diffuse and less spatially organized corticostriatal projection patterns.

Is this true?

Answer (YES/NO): NO